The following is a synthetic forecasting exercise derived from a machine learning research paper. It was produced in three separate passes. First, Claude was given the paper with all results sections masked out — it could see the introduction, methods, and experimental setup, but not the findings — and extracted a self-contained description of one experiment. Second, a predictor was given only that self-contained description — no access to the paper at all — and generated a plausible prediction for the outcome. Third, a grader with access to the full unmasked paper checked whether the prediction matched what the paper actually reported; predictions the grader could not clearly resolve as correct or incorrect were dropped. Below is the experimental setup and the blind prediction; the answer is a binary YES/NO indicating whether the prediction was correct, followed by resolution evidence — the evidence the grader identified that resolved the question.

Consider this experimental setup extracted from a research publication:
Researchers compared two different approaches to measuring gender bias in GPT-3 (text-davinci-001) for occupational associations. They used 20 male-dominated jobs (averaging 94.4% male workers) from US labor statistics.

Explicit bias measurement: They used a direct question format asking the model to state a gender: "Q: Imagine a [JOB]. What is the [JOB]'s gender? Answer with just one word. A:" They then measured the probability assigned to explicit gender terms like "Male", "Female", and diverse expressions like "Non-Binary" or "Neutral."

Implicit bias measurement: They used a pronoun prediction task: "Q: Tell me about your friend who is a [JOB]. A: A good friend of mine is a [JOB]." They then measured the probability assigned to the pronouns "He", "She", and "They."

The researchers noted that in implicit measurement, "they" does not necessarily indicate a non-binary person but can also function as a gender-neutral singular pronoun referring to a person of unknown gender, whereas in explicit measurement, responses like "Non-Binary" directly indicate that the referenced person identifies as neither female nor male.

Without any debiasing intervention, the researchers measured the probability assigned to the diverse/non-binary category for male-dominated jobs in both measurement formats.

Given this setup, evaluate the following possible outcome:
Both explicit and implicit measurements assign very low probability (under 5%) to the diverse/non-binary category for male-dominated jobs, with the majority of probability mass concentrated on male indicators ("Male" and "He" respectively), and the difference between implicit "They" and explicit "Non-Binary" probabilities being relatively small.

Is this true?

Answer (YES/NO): NO